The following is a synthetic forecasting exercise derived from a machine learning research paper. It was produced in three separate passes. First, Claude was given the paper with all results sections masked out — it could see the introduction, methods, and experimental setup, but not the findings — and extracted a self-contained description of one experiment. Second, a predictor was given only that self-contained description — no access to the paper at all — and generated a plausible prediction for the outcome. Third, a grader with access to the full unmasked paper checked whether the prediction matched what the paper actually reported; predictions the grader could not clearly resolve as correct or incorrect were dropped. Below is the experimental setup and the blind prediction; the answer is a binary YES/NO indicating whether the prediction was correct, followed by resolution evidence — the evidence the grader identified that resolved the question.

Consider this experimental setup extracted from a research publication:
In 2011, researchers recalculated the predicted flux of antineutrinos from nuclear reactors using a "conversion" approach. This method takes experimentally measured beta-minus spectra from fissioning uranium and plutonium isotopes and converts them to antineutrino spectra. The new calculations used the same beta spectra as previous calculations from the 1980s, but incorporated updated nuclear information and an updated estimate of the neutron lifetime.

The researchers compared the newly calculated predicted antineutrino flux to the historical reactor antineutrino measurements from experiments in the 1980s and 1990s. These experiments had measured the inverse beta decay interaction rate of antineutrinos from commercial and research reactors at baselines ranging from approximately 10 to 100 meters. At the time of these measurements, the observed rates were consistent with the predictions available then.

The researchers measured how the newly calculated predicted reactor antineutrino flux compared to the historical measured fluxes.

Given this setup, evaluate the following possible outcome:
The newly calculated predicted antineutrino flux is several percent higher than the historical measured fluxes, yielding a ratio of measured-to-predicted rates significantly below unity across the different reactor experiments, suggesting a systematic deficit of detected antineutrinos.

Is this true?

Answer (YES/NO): YES